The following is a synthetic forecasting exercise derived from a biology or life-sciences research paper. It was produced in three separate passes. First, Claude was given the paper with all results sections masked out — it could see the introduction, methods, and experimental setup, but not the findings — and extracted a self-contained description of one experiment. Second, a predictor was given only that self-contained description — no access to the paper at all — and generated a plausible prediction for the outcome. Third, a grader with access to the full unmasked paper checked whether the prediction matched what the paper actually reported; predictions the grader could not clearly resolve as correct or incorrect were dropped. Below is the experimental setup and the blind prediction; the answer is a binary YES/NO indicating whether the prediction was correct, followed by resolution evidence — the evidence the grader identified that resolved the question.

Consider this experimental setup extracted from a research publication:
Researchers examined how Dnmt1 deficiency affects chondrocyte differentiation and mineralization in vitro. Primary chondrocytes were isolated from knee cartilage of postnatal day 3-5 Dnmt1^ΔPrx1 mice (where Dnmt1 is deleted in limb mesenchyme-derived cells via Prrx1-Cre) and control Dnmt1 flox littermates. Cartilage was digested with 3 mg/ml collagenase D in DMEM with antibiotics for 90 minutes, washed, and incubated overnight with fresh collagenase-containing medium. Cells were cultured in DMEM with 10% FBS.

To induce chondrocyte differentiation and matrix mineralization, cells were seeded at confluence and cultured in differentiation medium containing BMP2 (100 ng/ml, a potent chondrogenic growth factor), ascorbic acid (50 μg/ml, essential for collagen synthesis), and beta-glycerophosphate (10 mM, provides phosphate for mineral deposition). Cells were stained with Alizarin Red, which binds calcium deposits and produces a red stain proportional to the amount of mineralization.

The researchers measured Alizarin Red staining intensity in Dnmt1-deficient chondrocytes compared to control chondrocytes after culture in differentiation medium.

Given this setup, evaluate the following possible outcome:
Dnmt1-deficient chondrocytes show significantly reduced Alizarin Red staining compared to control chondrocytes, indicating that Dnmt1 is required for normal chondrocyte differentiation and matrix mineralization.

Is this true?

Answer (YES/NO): NO